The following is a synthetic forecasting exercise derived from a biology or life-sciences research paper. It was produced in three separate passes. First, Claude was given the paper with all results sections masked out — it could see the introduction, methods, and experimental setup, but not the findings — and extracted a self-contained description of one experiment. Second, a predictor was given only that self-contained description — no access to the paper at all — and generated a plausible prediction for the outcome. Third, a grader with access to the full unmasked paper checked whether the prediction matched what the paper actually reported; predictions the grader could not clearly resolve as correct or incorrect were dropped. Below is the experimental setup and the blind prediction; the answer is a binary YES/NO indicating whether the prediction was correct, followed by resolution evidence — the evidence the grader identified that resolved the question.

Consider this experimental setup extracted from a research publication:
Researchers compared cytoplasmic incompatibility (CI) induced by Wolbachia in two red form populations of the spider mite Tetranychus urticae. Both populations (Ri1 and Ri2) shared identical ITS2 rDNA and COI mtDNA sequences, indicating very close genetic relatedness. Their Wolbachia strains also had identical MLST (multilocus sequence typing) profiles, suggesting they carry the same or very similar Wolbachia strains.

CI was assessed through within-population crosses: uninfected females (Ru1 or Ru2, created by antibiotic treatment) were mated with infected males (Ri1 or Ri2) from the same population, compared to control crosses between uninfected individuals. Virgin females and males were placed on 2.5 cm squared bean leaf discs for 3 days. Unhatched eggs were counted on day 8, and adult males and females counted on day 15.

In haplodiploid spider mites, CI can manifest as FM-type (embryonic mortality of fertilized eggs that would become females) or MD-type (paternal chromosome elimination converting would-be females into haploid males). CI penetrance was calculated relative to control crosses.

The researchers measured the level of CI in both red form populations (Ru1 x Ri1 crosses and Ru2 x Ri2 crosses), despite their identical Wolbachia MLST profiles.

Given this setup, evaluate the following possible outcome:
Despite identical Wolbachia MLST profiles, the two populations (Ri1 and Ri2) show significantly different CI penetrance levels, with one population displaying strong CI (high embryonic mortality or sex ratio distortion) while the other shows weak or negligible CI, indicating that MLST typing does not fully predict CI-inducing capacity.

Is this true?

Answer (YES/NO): NO